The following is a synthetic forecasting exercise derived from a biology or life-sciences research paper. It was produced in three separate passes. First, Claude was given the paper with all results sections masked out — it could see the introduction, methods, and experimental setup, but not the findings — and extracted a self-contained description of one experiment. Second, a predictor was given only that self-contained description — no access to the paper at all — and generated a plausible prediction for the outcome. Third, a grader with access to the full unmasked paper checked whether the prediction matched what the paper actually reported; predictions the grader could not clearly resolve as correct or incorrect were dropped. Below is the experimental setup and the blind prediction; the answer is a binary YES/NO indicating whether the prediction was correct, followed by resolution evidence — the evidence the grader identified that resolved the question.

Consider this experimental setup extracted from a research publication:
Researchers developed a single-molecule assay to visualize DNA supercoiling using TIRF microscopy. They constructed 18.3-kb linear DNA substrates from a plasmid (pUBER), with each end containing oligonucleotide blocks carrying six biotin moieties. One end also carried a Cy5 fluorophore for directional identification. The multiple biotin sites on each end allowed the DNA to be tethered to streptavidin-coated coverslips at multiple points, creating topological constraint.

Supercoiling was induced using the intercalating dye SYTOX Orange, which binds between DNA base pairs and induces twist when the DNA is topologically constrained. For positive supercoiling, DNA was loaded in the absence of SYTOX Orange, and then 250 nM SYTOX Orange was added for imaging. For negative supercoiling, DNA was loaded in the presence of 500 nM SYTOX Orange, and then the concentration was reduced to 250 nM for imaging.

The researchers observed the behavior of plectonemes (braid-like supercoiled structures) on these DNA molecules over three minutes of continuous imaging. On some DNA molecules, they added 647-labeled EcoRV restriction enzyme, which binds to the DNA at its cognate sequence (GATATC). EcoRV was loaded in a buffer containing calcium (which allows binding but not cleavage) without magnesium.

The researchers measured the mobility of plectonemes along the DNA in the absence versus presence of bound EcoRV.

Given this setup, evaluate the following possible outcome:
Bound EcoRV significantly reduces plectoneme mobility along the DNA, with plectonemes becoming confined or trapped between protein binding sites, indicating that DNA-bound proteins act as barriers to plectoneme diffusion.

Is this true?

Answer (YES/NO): NO